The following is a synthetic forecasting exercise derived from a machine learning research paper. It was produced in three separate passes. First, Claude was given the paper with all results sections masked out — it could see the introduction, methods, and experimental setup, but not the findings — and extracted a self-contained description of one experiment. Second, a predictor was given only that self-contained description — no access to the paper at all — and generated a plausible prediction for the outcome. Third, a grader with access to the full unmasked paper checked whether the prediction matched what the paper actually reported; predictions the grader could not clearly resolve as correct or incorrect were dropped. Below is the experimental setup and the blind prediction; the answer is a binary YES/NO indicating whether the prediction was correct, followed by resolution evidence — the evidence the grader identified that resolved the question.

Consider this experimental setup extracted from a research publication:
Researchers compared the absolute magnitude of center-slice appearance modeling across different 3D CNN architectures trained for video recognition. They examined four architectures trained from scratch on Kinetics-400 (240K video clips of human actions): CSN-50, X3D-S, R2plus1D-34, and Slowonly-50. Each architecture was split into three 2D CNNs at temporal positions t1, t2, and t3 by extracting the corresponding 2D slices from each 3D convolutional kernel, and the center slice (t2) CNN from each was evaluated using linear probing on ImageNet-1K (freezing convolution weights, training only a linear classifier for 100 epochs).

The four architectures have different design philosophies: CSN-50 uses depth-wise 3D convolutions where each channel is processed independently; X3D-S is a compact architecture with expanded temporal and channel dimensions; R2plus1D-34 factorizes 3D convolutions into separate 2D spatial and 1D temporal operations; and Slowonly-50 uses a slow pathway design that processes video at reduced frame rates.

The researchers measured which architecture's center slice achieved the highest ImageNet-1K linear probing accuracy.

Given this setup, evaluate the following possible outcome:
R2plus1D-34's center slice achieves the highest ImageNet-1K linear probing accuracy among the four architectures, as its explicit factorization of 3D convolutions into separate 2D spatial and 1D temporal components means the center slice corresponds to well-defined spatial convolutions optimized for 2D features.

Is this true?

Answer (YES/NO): NO